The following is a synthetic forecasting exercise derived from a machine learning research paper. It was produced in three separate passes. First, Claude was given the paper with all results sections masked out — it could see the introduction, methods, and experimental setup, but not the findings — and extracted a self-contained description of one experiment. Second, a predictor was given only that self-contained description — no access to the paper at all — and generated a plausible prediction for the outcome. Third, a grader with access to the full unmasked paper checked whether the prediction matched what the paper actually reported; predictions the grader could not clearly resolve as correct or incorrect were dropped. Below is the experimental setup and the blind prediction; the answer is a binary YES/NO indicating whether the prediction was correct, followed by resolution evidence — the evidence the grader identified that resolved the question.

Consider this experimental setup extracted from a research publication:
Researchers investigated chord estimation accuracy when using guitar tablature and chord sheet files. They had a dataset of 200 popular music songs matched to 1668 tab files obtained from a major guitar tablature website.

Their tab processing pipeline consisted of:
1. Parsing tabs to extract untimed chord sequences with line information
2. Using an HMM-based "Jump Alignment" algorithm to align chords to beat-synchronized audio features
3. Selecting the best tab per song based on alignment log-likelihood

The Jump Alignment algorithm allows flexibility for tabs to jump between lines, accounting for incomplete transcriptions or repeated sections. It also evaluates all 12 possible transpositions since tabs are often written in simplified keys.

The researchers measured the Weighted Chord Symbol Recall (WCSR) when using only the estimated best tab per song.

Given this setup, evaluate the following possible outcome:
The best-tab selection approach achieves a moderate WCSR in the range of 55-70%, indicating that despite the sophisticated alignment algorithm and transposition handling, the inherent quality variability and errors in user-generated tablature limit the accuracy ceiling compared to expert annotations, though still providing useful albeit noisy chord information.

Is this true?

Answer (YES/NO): NO